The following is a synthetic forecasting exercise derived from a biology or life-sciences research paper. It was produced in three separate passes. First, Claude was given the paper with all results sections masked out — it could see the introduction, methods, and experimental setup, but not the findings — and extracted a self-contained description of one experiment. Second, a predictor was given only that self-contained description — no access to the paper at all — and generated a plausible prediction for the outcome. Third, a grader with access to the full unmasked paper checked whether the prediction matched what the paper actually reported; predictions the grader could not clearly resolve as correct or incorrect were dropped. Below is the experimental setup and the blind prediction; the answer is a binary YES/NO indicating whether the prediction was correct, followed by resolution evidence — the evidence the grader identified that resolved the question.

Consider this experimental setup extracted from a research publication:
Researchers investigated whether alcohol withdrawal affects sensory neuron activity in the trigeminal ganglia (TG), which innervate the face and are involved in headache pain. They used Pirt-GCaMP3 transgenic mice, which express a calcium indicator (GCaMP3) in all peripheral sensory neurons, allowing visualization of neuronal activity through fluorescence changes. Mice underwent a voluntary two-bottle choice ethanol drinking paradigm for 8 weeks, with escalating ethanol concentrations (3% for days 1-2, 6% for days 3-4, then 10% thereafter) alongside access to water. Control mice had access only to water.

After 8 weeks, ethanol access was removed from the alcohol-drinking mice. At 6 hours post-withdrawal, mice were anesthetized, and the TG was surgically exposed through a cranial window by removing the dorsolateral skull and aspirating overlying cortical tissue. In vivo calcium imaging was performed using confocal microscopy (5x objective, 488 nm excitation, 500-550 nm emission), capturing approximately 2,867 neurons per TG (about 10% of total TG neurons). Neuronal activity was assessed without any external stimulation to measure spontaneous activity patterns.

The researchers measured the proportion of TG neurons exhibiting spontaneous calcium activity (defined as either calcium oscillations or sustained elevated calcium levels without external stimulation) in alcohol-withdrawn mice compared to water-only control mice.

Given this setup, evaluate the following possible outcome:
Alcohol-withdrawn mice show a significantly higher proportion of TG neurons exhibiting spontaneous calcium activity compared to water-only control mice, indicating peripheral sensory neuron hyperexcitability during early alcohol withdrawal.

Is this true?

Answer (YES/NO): YES